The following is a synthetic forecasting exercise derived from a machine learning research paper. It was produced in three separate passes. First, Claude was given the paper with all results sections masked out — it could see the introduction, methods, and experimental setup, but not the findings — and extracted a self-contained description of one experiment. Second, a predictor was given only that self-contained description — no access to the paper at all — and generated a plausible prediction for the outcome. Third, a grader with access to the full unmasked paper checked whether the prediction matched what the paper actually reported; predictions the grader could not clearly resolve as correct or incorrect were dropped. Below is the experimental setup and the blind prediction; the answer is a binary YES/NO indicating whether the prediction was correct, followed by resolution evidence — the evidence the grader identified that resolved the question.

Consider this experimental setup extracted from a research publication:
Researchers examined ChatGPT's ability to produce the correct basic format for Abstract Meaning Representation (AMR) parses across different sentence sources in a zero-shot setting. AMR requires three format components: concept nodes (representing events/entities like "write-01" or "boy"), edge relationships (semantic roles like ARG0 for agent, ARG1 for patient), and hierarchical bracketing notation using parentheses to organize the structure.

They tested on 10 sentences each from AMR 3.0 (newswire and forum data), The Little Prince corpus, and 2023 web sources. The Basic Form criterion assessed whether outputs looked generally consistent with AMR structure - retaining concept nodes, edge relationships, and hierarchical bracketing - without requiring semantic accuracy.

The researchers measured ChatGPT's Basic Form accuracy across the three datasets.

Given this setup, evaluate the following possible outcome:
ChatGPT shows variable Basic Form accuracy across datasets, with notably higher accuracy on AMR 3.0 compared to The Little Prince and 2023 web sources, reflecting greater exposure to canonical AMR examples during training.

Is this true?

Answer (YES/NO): NO